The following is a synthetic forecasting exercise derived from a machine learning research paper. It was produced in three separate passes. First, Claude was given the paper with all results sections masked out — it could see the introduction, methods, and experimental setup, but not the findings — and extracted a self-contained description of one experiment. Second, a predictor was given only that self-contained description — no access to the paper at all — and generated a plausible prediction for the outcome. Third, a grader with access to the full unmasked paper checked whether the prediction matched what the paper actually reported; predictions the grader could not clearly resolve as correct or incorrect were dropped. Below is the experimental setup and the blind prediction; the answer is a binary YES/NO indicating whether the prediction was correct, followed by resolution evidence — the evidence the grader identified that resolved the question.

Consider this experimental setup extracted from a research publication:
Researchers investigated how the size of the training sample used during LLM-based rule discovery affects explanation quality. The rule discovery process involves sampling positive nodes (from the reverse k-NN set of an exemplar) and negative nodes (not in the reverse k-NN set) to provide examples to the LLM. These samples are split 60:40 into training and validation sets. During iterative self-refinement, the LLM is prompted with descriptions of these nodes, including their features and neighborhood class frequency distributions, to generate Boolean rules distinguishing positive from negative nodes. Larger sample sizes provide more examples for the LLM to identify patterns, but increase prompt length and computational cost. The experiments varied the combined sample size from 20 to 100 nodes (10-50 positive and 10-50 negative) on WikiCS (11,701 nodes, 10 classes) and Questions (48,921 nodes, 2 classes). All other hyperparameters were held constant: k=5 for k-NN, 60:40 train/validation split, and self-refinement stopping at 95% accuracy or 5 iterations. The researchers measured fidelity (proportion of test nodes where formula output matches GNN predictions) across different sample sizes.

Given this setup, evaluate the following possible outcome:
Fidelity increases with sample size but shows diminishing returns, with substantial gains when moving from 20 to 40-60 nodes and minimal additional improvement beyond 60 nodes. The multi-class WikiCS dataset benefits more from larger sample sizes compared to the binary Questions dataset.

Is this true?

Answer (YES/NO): NO